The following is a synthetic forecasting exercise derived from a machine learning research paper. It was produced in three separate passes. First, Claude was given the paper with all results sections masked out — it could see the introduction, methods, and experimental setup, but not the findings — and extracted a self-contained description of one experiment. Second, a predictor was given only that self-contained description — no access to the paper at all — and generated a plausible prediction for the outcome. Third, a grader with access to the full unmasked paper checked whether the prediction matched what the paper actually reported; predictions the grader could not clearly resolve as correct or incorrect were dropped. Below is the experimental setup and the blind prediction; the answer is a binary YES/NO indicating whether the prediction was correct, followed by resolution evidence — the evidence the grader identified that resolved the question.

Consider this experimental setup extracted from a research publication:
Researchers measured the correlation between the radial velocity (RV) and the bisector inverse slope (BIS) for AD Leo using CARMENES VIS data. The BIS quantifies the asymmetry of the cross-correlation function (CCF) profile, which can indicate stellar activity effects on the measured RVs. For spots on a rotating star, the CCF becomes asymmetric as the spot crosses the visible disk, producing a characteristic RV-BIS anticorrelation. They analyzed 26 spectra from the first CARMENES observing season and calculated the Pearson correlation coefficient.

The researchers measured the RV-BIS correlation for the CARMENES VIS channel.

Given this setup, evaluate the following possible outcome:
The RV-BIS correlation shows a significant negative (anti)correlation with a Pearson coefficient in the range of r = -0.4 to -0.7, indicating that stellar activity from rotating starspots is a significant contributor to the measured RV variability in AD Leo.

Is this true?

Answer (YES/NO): NO